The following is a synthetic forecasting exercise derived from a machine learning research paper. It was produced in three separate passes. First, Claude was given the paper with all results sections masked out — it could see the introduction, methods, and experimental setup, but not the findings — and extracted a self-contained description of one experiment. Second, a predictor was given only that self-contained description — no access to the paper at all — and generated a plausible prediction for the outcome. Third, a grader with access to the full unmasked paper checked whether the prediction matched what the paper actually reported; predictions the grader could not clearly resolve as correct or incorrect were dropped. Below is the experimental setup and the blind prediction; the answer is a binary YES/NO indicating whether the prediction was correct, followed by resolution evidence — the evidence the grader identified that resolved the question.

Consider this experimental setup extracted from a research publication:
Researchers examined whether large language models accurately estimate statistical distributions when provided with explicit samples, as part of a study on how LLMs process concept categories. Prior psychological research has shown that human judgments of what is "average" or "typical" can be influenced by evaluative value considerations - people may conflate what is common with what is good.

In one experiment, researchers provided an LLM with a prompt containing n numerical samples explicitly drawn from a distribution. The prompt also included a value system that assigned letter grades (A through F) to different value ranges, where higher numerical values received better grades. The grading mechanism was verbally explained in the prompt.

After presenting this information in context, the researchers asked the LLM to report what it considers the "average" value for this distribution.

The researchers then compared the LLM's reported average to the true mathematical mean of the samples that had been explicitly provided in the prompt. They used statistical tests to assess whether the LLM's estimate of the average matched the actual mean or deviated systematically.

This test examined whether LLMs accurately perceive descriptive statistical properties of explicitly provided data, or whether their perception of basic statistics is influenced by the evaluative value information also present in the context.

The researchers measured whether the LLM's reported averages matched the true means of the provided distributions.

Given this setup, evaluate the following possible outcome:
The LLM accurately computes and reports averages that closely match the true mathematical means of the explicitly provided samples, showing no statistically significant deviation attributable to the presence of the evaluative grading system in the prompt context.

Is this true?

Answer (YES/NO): YES